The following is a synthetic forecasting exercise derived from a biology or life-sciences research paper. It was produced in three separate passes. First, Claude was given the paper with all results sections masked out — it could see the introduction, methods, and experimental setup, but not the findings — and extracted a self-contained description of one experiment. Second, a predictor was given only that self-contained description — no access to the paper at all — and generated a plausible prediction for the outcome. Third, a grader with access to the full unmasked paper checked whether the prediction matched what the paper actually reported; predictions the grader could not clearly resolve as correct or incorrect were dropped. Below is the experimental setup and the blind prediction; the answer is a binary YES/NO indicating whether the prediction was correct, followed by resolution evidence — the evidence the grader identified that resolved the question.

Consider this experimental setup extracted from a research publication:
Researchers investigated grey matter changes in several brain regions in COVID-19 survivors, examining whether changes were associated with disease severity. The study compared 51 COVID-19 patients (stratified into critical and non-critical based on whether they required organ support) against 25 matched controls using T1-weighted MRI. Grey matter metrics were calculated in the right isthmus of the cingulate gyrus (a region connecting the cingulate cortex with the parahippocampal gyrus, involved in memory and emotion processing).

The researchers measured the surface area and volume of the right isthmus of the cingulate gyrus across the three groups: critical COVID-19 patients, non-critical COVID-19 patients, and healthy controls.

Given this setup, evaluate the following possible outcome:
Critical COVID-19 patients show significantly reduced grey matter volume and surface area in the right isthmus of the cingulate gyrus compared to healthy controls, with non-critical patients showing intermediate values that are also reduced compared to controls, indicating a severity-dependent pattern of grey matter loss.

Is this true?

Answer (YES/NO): NO